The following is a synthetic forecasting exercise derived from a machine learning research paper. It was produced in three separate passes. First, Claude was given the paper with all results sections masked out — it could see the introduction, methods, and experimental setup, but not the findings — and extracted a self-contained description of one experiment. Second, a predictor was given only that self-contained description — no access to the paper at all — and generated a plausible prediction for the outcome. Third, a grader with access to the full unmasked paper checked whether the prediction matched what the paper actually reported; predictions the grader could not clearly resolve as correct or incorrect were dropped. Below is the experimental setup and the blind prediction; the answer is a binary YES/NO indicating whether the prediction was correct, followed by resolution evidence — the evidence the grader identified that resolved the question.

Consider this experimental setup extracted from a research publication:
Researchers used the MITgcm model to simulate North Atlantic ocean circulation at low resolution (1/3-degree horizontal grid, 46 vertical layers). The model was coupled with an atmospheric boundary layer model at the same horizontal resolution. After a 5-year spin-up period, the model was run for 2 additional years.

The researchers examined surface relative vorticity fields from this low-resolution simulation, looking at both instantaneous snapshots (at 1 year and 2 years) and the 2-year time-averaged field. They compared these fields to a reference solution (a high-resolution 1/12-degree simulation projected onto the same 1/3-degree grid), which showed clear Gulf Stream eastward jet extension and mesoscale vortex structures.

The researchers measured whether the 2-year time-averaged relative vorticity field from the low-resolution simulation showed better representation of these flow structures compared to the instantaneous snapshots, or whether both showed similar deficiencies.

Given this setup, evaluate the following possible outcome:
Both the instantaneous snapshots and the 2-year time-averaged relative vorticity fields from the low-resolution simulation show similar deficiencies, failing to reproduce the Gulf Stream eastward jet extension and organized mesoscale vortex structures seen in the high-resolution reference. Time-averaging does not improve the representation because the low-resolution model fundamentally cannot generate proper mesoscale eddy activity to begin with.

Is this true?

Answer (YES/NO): YES